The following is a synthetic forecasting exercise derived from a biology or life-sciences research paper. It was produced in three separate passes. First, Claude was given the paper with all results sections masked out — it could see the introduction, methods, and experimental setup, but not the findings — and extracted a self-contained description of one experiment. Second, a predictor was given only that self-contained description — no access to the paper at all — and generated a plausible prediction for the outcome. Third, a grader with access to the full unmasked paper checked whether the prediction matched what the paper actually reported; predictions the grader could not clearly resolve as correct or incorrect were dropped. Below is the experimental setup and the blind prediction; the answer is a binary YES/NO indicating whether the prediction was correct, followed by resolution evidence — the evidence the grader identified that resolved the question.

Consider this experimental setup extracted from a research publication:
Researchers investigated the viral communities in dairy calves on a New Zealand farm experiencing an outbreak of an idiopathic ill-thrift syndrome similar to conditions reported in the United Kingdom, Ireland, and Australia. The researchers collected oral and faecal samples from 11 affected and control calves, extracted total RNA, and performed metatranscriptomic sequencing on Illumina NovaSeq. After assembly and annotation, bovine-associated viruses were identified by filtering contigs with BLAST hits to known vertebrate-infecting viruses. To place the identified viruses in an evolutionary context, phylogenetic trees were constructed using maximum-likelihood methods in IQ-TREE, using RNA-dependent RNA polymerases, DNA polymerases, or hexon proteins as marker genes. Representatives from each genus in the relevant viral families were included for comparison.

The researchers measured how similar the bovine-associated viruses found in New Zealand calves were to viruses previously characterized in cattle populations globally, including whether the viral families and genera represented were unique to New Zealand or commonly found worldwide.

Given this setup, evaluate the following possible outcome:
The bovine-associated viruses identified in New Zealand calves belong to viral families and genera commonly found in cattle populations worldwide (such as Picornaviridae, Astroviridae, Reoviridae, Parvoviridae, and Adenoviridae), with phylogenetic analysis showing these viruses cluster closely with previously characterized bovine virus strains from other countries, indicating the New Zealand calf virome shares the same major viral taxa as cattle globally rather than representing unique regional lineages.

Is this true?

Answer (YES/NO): NO